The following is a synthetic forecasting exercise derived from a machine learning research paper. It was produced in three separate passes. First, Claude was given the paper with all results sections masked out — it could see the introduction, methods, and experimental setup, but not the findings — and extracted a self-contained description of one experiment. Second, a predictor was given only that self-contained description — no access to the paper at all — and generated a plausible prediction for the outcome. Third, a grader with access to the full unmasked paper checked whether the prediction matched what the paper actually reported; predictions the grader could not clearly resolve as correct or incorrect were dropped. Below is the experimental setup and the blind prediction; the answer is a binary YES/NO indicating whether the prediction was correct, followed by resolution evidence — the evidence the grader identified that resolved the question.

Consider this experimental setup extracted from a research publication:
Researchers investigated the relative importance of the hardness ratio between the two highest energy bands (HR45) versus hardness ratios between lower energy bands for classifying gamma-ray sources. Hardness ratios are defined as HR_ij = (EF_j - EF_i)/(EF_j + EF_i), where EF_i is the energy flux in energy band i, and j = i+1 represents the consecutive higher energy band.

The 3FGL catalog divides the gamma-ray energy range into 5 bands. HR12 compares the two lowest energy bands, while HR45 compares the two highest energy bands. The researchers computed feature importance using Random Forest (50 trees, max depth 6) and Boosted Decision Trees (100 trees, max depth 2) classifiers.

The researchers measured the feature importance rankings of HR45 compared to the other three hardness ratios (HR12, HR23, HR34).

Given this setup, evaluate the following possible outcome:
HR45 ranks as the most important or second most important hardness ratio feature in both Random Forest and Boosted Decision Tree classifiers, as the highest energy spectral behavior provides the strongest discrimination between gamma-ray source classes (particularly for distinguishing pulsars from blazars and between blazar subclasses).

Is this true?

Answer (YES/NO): YES